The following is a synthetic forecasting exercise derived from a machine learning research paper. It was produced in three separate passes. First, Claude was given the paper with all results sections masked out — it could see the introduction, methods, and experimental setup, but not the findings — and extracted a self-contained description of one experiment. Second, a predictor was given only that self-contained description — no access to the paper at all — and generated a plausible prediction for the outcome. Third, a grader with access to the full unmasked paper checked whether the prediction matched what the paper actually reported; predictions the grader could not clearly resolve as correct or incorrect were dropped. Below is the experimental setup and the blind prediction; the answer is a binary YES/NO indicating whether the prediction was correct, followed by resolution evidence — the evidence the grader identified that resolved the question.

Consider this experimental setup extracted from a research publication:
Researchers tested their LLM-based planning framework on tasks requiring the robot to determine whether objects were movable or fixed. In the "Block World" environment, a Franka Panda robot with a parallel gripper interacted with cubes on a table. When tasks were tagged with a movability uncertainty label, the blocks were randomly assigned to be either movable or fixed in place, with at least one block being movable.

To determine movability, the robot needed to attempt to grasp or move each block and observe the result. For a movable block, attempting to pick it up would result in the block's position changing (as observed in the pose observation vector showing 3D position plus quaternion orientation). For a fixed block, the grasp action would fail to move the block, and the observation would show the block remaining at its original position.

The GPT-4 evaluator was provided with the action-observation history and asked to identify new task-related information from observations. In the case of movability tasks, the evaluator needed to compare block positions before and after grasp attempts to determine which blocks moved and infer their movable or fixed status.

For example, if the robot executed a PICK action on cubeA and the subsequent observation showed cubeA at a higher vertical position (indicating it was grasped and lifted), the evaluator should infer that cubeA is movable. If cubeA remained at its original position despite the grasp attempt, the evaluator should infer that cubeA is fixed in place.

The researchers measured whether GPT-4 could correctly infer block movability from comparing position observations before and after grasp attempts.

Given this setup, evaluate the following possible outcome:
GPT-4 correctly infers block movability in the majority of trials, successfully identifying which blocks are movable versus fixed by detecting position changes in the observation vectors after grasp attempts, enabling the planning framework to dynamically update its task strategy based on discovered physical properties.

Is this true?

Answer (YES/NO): YES